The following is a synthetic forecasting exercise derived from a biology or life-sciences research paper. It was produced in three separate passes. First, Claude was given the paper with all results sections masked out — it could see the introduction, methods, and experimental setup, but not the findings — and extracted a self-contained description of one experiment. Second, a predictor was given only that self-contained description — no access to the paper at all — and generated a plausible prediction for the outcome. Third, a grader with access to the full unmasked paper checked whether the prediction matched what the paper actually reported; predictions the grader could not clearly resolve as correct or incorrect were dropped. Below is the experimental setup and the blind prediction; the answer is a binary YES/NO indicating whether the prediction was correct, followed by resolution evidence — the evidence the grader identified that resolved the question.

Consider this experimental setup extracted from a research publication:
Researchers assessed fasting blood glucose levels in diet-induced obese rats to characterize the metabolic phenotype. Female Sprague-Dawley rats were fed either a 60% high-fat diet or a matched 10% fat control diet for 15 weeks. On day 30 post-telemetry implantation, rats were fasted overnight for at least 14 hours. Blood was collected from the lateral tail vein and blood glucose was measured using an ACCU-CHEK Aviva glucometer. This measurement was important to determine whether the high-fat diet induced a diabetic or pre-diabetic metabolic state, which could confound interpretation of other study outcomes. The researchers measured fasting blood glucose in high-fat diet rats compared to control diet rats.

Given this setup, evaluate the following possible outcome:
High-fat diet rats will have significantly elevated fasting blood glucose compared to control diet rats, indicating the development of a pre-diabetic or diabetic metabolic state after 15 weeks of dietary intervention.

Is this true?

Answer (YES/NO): NO